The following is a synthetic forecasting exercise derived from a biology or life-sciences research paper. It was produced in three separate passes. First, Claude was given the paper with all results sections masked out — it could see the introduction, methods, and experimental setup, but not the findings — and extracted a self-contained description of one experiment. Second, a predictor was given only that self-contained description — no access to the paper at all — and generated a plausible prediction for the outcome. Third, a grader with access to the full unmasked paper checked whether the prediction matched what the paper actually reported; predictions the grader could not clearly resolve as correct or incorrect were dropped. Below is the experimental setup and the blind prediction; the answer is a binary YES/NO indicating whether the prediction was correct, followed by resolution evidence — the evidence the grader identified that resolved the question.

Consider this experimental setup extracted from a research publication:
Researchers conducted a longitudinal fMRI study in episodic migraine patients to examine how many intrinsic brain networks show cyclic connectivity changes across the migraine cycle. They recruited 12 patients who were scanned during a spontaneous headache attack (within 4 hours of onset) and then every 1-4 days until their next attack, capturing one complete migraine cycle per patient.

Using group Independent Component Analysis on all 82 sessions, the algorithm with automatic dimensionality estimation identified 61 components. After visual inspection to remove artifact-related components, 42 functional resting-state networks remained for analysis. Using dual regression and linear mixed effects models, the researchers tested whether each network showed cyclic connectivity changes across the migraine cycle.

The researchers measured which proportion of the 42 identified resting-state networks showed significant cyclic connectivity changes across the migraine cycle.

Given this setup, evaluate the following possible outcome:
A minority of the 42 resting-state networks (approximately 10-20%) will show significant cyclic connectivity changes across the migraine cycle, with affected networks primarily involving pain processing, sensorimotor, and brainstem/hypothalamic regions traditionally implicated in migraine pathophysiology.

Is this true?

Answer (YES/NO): NO